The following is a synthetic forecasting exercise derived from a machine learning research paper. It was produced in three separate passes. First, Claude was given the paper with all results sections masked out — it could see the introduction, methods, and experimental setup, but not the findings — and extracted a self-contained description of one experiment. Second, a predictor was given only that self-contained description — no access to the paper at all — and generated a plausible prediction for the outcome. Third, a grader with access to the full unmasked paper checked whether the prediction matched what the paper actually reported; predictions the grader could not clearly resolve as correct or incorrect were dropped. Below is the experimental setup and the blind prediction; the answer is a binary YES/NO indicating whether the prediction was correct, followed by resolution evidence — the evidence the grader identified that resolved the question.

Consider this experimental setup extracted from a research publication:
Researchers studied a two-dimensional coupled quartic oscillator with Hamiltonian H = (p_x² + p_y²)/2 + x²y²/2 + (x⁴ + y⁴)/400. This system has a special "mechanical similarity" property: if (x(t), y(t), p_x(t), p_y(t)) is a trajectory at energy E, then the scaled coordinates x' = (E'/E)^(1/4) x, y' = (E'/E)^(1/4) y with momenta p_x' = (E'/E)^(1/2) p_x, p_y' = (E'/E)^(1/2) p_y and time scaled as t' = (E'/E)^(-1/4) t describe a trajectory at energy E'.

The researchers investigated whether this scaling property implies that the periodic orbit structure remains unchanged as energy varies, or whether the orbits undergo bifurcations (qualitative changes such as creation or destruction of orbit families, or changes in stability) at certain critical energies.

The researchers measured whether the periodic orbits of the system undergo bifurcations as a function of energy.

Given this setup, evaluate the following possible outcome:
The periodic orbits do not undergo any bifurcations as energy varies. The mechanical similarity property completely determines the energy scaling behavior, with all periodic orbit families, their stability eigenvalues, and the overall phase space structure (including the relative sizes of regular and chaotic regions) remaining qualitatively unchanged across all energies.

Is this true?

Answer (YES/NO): YES